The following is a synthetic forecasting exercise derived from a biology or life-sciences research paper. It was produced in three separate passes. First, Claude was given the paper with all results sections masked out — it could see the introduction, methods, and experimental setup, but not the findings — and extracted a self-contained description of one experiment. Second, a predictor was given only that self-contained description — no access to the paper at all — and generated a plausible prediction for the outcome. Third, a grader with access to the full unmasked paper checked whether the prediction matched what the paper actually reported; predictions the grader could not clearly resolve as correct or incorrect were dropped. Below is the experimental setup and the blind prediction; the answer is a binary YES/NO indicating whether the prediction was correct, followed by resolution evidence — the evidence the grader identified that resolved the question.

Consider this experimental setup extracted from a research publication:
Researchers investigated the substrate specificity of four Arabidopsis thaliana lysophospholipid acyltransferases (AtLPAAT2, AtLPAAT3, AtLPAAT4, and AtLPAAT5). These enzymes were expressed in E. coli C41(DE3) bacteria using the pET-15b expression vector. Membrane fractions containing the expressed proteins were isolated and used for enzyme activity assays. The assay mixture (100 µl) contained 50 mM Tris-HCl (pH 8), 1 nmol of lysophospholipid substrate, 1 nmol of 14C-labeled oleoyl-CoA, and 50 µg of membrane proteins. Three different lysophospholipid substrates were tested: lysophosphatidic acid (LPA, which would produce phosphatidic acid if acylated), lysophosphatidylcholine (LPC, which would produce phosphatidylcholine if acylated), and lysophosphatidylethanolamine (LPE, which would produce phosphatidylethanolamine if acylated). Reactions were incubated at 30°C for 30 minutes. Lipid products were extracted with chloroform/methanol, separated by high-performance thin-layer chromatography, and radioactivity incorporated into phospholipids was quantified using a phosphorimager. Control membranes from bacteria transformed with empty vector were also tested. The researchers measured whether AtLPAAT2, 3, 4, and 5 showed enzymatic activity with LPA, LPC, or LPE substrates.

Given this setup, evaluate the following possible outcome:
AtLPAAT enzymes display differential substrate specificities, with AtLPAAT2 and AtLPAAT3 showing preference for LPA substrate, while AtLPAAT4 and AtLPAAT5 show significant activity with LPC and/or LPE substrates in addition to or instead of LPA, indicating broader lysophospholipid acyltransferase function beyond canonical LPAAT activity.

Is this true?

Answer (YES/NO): NO